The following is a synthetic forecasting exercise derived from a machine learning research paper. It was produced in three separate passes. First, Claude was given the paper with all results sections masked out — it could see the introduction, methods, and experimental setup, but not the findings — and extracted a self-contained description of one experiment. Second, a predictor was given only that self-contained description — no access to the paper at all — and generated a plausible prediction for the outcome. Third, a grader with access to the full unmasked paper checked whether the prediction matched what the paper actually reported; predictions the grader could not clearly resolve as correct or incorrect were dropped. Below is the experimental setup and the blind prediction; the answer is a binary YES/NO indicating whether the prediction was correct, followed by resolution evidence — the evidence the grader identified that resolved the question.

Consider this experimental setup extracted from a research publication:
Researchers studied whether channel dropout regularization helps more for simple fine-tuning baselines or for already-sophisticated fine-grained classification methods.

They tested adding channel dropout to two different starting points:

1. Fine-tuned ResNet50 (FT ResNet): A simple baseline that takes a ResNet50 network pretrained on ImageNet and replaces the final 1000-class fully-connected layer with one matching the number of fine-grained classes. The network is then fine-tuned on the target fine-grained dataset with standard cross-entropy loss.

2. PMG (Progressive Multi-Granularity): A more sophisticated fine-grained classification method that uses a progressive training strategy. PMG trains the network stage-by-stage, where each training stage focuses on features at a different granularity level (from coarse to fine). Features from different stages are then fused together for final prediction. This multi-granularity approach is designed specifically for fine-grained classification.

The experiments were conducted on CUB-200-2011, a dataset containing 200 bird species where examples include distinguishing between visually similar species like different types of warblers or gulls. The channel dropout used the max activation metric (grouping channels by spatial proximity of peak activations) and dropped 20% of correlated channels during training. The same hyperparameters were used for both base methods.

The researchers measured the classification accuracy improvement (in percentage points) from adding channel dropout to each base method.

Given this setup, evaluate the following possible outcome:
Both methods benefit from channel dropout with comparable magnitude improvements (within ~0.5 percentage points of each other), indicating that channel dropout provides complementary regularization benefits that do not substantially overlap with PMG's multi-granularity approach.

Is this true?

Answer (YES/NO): YES